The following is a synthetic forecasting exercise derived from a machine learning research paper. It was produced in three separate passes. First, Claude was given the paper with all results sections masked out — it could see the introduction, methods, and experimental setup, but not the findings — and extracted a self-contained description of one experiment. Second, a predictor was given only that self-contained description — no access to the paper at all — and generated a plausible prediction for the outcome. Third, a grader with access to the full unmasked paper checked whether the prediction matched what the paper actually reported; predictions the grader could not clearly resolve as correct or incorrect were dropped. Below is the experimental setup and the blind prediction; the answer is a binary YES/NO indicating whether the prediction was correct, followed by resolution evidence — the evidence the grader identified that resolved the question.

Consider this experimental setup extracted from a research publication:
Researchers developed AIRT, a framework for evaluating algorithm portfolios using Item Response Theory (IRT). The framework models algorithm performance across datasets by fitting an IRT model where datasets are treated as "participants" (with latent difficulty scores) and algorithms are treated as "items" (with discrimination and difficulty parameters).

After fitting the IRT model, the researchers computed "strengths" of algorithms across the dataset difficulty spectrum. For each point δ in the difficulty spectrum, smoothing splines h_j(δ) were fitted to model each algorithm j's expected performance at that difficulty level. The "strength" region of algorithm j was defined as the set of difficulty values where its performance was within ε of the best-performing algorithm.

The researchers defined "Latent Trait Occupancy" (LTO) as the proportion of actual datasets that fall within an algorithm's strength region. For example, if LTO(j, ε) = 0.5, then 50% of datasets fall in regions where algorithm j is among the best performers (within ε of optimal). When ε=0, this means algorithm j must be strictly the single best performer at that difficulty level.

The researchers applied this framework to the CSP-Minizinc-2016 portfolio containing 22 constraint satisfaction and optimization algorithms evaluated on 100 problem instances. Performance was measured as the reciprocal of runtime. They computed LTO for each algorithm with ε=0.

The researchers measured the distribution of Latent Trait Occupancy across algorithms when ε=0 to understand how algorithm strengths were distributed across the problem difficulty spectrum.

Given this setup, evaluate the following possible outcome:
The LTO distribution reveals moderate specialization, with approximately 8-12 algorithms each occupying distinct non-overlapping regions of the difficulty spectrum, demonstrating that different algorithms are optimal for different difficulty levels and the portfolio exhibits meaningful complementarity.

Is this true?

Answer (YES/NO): NO